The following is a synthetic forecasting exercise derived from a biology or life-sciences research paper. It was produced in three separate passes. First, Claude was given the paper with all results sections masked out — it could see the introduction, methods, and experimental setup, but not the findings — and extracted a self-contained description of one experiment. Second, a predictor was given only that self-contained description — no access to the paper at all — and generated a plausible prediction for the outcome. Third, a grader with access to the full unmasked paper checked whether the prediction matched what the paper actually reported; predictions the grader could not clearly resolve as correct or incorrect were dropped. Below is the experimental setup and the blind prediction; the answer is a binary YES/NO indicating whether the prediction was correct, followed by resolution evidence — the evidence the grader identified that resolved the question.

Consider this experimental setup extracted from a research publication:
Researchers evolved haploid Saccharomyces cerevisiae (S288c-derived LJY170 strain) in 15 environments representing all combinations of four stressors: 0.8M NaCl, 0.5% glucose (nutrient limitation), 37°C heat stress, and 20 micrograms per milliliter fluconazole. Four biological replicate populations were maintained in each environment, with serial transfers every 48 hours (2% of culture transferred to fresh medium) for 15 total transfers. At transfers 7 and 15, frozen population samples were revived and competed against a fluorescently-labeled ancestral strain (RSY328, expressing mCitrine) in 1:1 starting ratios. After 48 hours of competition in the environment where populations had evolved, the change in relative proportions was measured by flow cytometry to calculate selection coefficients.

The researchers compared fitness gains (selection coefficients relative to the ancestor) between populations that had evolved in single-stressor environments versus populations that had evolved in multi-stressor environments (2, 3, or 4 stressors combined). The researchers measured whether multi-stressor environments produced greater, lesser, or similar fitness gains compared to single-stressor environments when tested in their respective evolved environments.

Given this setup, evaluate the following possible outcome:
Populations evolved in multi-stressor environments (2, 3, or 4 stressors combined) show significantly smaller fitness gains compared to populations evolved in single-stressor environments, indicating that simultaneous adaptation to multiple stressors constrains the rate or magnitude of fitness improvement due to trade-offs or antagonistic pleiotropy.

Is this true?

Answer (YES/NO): NO